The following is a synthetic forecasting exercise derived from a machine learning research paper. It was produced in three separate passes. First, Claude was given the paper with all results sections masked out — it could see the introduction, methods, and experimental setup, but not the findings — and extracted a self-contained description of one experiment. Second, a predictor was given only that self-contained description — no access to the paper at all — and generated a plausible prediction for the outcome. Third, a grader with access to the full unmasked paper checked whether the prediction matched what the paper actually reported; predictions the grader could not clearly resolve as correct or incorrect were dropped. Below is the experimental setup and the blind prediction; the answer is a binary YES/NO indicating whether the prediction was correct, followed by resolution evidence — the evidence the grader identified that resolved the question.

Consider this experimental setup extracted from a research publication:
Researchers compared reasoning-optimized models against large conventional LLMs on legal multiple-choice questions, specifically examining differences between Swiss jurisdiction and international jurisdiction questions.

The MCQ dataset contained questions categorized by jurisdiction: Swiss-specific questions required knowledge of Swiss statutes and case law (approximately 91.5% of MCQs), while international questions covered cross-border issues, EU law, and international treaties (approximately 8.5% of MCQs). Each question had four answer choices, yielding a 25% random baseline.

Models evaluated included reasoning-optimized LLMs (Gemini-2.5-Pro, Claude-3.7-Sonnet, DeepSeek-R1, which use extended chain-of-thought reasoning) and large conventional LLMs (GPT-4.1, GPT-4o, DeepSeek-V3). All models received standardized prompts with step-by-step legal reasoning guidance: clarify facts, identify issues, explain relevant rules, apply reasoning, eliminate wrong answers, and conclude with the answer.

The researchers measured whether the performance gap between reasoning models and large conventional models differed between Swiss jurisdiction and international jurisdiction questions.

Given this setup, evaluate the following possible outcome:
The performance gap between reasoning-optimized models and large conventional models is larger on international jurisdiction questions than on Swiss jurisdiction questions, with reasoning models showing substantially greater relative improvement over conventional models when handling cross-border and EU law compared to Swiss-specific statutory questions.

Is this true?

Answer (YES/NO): YES